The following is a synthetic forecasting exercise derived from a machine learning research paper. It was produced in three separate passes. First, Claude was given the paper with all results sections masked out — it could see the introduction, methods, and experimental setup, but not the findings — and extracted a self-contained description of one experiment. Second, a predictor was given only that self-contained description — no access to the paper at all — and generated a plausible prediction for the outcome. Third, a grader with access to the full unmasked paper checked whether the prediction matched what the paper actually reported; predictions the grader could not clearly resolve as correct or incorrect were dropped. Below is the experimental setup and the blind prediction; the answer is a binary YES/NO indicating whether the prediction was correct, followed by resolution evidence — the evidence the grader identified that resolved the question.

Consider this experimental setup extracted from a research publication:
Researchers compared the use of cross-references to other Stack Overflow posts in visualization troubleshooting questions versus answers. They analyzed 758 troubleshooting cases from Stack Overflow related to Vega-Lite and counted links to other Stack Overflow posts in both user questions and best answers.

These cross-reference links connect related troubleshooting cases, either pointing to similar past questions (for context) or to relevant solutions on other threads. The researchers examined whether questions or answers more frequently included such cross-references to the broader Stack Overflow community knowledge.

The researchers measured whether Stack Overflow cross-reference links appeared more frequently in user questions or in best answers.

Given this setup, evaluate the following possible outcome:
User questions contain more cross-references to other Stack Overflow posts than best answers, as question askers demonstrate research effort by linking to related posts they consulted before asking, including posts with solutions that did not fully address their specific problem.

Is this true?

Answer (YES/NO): YES